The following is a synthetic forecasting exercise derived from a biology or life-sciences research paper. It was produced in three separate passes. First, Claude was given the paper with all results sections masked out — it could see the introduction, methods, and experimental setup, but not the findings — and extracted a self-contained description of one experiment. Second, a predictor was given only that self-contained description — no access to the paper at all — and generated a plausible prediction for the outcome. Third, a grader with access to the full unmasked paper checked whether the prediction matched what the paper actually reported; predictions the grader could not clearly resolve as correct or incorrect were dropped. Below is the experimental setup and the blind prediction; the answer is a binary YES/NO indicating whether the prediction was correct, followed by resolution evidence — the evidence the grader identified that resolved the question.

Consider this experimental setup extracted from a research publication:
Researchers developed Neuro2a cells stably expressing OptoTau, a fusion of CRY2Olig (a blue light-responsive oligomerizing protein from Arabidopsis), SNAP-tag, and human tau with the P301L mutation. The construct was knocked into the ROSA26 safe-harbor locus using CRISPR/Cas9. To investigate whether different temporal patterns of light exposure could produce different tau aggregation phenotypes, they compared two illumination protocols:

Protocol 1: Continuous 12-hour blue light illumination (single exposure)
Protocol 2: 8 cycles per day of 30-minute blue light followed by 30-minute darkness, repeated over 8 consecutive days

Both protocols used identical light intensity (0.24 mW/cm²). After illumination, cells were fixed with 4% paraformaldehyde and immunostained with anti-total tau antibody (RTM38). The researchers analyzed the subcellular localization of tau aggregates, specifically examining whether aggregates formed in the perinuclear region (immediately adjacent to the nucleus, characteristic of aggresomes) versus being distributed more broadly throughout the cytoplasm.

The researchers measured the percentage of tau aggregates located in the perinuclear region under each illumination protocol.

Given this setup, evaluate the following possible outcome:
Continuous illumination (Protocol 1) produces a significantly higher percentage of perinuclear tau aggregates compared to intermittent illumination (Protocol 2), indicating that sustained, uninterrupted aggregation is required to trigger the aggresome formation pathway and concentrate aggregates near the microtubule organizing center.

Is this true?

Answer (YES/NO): YES